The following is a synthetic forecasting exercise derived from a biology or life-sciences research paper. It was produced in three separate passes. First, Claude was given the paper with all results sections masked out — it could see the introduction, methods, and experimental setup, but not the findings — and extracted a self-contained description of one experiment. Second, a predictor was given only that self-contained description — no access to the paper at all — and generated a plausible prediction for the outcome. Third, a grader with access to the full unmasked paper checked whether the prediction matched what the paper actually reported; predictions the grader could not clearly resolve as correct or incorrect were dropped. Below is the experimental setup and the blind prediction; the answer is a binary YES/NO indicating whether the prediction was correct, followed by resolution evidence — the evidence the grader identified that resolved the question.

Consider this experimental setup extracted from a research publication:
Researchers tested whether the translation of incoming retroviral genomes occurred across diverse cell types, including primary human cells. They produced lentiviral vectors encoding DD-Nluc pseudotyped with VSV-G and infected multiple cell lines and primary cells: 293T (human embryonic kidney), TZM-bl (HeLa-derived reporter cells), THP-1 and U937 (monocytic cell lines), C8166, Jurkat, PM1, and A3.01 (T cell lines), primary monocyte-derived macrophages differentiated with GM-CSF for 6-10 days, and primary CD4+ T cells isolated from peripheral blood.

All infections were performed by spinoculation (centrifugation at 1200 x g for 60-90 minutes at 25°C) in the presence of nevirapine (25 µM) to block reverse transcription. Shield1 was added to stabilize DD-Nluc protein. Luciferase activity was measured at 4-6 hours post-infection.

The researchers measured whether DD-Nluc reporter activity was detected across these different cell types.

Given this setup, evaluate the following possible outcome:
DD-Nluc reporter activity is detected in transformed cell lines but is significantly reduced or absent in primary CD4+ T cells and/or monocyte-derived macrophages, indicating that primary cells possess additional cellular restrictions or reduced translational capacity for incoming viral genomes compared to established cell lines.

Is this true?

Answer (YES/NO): NO